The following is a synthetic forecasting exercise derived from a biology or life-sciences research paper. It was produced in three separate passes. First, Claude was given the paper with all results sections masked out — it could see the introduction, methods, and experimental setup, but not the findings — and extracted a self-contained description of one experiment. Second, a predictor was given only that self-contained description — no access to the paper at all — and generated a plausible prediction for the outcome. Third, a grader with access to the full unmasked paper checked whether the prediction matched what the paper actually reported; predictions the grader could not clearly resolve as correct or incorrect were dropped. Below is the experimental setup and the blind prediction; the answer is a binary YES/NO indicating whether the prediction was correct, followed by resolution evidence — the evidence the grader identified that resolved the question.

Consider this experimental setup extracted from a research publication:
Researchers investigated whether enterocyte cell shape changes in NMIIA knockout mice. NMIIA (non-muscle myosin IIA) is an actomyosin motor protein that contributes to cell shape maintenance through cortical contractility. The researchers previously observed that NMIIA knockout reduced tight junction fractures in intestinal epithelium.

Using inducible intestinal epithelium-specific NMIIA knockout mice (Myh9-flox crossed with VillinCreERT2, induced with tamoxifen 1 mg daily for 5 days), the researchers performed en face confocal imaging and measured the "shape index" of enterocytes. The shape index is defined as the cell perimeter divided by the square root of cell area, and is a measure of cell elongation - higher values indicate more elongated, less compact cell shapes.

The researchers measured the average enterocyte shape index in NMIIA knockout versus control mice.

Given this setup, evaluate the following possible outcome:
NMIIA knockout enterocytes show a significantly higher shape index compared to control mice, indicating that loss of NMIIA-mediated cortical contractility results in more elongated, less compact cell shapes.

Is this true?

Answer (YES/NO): YES